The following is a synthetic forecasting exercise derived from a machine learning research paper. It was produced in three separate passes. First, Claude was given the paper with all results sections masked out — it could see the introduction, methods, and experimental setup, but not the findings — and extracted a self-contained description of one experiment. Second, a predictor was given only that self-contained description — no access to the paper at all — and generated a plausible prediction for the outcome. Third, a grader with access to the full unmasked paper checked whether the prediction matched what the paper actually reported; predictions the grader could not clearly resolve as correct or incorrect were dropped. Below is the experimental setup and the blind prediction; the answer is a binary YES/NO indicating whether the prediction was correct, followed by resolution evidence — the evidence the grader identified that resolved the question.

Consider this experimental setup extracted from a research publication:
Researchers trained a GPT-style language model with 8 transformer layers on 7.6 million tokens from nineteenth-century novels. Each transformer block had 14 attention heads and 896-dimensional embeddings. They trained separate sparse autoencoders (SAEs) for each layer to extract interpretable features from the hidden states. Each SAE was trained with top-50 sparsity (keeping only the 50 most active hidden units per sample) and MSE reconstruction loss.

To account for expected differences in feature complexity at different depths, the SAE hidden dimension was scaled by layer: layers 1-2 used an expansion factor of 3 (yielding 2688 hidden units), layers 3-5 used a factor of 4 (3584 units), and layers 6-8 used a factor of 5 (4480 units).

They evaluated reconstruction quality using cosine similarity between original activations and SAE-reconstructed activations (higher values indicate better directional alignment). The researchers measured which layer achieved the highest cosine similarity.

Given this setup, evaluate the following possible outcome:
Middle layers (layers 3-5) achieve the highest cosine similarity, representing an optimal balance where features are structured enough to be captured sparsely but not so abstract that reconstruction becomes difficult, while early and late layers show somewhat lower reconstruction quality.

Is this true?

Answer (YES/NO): YES